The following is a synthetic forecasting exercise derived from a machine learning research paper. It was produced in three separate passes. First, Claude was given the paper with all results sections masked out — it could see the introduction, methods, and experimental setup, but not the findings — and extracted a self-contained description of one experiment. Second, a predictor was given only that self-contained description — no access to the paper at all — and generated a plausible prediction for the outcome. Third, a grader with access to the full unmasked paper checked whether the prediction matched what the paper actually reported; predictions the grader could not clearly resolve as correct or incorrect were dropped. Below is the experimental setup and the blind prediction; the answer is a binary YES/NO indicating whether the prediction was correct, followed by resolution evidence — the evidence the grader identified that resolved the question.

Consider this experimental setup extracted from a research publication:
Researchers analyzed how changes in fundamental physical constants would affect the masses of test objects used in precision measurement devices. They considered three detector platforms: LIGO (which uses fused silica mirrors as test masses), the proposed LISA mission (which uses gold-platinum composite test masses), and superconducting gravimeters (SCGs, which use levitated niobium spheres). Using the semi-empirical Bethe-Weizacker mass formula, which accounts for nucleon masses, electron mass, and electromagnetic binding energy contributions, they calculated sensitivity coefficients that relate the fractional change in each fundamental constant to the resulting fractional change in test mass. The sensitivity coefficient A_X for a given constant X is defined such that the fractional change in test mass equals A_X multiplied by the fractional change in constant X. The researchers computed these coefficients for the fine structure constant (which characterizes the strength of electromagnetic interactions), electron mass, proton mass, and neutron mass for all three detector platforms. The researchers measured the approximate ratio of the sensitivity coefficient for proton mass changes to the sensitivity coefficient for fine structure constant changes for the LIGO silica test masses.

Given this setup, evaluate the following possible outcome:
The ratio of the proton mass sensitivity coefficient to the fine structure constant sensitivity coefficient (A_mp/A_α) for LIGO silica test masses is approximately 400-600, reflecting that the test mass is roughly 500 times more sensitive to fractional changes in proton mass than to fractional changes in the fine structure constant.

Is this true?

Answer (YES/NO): NO